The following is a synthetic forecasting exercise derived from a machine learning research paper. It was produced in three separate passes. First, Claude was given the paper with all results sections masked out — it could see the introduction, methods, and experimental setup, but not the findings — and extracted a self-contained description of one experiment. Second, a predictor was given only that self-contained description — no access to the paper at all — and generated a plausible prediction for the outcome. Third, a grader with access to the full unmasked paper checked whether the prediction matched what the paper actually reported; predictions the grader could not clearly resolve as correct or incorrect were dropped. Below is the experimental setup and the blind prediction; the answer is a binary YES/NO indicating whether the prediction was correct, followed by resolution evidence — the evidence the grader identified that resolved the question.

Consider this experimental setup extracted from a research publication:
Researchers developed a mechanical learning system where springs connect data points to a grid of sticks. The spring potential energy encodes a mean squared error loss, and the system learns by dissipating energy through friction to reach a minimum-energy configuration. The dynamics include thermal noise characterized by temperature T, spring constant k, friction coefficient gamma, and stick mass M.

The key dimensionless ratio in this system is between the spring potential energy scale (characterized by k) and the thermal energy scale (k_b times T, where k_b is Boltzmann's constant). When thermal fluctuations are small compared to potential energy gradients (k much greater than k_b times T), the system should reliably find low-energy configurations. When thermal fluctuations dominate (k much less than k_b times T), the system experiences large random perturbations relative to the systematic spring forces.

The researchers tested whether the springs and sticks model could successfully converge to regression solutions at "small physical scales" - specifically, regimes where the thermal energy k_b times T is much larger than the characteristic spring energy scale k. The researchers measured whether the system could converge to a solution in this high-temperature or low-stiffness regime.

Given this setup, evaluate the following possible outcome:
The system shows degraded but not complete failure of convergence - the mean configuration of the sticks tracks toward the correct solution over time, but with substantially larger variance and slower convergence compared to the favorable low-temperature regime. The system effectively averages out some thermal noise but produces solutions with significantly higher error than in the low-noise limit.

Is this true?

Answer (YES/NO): NO